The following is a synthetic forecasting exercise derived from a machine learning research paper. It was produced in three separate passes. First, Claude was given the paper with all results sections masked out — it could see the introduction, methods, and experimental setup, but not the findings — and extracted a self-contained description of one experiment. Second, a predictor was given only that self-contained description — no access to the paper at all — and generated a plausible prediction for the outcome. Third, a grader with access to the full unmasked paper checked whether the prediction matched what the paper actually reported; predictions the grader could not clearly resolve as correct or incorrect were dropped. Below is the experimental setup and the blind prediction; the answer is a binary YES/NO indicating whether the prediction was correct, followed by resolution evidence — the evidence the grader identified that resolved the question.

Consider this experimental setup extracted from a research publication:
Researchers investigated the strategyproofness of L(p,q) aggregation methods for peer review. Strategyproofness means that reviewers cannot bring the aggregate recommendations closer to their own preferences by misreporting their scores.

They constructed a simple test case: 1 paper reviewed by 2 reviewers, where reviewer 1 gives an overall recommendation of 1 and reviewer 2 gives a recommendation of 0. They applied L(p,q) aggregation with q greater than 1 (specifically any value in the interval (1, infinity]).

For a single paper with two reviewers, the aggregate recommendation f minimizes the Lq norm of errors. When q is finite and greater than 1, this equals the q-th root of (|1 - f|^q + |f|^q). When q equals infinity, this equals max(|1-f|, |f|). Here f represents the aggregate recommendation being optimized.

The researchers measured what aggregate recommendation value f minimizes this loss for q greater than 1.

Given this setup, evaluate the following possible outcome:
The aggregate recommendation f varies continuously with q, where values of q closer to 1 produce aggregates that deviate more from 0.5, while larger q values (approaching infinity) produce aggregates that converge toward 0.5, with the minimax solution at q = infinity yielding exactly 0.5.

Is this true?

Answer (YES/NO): NO